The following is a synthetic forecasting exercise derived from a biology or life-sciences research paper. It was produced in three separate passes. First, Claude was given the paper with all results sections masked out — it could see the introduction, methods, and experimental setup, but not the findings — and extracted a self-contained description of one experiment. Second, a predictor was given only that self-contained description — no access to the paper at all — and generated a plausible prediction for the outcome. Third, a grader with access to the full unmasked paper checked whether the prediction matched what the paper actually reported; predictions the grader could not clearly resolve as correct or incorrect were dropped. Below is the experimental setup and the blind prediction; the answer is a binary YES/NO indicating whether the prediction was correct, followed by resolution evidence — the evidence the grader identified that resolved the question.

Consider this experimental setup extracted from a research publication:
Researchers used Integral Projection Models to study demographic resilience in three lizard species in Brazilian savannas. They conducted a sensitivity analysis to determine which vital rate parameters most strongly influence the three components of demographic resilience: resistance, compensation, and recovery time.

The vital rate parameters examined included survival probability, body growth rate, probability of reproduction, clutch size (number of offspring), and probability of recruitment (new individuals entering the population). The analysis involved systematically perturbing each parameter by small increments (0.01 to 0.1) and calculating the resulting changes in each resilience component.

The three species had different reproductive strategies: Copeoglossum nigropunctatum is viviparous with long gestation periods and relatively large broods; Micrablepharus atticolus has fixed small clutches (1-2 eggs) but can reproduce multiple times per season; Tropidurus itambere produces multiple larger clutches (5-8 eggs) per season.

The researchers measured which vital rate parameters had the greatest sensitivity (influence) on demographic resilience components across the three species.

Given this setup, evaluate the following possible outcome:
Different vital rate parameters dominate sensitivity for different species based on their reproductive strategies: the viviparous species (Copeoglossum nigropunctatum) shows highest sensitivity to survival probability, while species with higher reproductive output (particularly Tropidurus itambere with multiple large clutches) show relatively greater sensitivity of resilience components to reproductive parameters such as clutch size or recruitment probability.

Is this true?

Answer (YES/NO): NO